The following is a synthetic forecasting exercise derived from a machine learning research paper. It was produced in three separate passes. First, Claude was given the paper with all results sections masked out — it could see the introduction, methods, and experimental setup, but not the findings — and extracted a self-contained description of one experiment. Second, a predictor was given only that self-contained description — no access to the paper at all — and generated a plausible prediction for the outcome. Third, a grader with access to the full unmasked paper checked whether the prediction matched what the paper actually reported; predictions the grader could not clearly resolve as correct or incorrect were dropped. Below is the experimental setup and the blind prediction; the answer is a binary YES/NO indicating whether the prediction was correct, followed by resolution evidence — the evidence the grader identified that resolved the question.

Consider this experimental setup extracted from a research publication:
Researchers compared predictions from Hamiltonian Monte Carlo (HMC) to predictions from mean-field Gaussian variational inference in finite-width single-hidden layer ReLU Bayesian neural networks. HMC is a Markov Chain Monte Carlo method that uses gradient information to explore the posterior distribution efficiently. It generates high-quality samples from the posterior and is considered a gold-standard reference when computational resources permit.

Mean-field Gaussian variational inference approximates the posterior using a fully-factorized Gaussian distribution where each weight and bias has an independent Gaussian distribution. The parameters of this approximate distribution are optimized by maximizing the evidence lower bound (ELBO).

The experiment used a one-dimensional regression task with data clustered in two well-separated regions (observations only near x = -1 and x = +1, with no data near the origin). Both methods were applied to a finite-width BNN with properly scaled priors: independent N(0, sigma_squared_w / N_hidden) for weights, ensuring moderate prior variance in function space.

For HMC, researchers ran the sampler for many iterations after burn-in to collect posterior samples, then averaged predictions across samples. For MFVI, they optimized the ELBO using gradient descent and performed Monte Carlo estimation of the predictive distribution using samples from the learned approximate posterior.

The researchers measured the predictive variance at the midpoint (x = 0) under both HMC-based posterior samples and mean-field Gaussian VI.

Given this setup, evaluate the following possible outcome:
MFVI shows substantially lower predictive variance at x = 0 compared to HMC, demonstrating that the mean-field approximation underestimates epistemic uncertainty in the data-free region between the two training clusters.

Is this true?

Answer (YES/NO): YES